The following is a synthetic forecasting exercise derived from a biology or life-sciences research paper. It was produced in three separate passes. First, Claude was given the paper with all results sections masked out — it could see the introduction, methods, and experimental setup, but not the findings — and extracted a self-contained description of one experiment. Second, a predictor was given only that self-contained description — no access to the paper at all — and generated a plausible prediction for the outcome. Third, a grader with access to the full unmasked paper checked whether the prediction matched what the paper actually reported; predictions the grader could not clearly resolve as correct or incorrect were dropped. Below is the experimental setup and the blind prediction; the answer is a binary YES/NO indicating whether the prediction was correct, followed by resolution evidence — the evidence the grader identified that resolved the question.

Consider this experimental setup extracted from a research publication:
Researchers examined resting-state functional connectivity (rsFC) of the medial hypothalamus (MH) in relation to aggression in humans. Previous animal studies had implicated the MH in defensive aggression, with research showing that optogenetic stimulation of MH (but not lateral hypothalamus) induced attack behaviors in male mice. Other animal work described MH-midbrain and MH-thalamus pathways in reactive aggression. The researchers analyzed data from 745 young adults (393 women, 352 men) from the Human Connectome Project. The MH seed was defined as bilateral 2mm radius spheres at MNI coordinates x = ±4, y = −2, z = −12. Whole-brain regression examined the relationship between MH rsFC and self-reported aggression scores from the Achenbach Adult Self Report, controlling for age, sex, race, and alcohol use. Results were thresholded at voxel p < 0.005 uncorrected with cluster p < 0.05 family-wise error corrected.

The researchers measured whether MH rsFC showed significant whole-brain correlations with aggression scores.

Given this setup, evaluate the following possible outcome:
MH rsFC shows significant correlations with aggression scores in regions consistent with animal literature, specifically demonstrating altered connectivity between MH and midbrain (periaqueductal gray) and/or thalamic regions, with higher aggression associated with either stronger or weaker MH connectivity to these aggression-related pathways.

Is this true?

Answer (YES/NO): NO